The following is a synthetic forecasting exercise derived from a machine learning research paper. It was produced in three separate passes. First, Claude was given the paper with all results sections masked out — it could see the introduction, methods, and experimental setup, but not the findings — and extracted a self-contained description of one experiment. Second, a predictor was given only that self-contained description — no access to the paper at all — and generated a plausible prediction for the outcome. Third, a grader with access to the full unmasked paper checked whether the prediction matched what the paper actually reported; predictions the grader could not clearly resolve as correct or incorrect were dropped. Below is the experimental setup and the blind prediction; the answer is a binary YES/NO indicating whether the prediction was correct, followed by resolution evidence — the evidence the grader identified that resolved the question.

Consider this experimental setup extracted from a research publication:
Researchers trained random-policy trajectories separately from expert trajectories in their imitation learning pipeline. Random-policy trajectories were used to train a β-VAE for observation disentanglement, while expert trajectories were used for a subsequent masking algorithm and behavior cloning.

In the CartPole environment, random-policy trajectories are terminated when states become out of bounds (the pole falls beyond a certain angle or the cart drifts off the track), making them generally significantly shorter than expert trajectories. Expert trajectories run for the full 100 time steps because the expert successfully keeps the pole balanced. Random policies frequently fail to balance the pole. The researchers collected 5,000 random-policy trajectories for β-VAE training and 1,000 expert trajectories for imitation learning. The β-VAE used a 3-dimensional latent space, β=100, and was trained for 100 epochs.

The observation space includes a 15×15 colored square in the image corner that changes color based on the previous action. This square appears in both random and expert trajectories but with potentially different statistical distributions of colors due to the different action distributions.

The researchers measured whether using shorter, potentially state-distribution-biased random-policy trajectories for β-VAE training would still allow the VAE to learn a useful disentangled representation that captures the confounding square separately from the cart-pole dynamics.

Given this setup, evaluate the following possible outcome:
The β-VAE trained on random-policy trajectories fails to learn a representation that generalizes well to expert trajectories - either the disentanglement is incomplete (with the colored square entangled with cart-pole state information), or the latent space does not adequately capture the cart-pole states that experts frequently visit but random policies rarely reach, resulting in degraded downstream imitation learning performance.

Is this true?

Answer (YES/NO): NO